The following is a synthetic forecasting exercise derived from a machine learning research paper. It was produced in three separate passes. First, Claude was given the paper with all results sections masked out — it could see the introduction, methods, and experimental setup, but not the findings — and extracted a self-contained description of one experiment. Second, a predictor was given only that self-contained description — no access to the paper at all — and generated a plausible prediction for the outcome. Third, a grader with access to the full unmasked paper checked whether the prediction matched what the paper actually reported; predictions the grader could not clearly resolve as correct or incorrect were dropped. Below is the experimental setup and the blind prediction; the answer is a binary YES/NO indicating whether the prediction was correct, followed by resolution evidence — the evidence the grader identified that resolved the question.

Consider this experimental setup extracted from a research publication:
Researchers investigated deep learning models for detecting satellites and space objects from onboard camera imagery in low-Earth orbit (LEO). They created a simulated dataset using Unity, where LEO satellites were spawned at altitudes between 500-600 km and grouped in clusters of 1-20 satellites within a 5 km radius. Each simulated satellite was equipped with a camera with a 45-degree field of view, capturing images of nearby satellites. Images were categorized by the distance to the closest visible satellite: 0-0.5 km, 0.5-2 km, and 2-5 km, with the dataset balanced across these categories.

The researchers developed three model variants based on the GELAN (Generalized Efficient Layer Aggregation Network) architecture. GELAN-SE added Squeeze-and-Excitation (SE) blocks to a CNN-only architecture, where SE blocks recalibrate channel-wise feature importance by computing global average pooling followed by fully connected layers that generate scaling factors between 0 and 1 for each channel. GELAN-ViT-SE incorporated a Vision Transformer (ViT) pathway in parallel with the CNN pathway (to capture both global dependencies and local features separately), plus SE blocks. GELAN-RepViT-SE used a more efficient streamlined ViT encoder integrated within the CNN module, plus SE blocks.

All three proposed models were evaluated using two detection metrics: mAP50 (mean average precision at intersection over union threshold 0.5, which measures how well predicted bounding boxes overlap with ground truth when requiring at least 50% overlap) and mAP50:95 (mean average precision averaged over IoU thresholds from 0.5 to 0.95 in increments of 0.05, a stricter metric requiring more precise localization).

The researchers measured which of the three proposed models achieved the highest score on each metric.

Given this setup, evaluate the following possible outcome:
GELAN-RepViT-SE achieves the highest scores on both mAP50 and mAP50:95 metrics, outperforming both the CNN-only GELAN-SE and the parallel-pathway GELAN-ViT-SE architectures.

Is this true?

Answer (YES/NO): NO